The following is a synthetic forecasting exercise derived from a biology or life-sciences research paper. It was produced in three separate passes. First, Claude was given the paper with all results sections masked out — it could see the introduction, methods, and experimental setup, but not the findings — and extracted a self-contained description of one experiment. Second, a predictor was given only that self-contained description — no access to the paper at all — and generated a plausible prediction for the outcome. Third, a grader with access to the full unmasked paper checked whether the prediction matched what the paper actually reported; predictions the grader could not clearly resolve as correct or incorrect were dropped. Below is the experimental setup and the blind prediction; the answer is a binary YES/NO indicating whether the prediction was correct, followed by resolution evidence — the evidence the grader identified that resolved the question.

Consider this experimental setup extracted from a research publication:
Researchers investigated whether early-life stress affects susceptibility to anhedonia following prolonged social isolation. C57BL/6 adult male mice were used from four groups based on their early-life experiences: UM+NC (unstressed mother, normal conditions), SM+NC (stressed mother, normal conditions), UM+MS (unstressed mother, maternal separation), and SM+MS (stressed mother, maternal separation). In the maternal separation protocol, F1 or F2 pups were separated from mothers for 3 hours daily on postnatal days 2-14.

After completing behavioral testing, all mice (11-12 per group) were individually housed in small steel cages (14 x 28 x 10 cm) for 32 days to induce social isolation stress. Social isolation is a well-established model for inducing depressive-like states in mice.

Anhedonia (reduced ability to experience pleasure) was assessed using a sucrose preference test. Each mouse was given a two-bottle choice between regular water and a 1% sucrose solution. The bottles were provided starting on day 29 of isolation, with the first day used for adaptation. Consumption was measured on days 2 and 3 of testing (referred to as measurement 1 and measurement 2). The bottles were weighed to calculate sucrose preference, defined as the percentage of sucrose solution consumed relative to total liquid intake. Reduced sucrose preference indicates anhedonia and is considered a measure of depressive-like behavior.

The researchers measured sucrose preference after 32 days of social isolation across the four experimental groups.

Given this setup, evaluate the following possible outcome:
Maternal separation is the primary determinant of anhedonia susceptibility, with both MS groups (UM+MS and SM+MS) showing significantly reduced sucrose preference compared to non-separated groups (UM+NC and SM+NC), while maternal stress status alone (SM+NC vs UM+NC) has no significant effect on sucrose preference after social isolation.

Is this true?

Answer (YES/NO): NO